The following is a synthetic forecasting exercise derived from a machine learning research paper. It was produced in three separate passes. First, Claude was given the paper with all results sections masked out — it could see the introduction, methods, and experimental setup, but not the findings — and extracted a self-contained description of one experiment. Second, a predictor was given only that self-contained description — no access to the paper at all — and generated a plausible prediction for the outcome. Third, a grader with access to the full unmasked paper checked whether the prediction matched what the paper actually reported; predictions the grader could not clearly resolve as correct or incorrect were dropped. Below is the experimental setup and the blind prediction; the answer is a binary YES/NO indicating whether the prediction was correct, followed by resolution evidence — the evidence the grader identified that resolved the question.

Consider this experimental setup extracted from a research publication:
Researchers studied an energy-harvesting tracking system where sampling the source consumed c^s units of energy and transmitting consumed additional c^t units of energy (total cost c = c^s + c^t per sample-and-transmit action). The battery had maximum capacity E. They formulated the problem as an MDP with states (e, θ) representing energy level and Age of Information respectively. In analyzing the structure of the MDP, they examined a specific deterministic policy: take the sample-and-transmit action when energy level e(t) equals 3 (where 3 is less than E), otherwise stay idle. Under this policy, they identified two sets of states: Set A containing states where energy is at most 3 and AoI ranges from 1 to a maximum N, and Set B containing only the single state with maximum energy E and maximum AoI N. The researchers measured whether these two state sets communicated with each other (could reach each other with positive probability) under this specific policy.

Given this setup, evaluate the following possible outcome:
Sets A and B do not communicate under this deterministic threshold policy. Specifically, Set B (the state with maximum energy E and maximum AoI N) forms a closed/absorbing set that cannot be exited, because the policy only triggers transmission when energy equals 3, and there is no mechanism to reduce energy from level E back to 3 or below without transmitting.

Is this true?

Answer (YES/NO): YES